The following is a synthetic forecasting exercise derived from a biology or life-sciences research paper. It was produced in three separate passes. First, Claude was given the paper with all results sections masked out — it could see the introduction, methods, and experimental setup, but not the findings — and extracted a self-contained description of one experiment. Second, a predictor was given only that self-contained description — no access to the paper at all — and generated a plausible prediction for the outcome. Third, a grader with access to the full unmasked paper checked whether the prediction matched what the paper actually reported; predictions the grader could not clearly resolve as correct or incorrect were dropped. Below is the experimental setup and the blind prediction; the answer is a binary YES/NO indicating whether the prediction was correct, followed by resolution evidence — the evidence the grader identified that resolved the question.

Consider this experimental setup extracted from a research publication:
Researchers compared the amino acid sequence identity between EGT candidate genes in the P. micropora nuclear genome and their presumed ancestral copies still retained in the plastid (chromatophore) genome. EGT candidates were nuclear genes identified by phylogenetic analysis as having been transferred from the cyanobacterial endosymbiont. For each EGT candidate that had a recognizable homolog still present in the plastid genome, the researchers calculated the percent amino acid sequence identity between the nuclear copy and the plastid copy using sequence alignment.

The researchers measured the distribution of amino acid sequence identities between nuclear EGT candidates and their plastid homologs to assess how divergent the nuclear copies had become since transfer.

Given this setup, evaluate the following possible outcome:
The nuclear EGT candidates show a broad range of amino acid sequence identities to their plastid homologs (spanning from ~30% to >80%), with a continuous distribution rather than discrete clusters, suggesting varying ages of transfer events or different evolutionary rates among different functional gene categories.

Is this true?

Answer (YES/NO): NO